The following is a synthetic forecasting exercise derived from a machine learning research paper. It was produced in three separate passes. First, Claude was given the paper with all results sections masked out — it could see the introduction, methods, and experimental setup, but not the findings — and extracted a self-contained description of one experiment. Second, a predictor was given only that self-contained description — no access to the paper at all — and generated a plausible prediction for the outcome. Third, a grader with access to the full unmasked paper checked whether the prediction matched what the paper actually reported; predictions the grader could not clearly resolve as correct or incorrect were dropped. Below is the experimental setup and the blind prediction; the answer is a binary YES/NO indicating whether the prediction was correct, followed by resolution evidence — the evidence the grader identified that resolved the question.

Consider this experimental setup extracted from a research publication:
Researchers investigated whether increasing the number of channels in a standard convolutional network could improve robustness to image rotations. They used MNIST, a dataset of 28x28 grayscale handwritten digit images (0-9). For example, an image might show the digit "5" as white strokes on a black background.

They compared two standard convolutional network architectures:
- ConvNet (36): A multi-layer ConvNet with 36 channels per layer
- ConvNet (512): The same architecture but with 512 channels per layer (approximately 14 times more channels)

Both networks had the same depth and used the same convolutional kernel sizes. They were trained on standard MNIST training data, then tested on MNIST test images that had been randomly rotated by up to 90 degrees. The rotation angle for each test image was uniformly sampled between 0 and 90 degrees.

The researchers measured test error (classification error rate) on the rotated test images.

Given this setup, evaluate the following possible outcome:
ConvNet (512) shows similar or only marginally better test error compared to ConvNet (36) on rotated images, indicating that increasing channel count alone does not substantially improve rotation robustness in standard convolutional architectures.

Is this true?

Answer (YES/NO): YES